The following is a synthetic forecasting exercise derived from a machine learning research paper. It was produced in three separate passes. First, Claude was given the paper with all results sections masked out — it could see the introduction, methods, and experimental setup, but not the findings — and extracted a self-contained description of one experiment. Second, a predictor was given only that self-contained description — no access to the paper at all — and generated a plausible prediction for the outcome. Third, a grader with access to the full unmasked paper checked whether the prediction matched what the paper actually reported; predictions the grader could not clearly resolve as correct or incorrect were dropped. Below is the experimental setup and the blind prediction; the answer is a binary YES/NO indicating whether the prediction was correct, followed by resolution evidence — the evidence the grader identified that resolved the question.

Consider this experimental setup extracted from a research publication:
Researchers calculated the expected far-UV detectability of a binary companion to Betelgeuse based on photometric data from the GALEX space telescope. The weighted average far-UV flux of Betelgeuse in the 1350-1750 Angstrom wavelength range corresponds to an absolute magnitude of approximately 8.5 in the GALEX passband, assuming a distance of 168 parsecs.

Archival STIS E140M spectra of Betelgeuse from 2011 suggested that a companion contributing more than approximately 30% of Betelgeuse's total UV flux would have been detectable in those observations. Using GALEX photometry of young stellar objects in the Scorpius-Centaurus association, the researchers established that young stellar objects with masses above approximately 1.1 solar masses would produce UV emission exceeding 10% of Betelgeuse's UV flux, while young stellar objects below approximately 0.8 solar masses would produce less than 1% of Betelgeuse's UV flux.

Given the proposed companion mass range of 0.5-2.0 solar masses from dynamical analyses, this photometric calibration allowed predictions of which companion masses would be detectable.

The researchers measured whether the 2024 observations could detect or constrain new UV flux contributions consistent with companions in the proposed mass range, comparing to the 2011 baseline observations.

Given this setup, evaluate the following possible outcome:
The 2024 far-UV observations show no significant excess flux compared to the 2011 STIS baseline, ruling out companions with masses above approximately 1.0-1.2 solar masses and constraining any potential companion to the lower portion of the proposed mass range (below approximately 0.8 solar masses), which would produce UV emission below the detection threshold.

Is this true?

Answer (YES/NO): NO